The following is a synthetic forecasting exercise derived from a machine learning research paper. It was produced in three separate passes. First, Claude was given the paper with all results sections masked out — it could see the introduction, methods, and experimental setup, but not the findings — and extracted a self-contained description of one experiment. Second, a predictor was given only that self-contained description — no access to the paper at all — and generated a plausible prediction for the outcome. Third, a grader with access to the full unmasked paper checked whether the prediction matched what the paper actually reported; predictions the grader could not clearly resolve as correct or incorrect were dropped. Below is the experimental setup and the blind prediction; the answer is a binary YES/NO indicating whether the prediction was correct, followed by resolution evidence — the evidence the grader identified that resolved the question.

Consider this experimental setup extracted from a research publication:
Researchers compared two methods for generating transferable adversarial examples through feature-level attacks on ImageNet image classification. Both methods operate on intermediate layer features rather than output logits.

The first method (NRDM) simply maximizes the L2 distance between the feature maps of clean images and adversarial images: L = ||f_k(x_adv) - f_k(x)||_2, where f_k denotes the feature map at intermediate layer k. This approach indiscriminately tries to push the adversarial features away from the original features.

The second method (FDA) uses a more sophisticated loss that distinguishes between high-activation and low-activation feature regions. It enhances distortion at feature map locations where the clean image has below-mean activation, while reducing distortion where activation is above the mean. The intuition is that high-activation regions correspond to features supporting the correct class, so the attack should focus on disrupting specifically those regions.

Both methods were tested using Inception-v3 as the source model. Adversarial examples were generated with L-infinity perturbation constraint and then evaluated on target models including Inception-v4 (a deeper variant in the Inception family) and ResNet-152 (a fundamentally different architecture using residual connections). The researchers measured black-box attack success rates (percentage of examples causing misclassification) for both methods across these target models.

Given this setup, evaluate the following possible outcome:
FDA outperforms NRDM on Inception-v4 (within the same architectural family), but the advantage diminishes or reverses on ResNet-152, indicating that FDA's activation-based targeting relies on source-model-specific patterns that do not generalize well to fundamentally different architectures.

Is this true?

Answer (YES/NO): NO